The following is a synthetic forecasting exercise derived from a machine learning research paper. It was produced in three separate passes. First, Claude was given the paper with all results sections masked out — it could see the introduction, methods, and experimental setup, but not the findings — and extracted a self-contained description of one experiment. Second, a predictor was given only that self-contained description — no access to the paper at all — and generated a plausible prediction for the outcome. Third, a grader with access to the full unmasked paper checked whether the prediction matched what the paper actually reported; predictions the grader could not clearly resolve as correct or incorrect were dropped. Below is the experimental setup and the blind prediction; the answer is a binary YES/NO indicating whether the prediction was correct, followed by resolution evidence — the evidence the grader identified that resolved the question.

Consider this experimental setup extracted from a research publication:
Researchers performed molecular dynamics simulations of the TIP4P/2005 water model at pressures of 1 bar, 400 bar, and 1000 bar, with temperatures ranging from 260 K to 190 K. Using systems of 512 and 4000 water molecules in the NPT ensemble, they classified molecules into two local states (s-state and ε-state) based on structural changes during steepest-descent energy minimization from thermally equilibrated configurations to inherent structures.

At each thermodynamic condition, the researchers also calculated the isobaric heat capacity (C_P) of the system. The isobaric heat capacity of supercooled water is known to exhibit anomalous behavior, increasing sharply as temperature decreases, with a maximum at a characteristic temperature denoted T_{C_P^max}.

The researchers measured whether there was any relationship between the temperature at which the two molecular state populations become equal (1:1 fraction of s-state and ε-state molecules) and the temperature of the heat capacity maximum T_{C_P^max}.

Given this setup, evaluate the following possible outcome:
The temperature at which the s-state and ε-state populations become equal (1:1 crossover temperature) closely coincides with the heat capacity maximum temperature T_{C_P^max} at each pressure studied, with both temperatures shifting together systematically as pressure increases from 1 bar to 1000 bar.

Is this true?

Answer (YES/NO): YES